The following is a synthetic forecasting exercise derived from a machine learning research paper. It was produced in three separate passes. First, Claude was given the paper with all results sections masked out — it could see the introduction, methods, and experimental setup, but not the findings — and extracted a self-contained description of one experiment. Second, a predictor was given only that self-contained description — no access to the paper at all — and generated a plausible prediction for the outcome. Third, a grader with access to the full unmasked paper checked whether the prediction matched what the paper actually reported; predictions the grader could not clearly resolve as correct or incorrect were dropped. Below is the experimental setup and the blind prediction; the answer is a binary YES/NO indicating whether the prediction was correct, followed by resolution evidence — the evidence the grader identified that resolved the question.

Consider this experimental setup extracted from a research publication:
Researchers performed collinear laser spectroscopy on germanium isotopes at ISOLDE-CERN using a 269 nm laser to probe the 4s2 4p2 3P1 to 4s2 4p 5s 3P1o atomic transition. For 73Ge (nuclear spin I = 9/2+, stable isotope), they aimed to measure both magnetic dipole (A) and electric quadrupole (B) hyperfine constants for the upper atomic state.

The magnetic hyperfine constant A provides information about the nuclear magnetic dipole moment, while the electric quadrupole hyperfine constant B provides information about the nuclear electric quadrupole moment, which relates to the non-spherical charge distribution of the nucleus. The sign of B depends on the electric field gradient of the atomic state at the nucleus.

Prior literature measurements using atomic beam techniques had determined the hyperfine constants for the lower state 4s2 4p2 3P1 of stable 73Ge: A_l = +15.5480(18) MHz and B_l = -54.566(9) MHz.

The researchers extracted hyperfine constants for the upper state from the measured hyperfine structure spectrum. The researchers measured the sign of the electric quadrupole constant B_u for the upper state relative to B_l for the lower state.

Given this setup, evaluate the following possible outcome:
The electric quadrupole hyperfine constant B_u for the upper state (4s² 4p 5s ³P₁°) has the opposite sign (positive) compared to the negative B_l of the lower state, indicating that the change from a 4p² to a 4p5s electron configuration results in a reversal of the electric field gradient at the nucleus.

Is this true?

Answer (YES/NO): YES